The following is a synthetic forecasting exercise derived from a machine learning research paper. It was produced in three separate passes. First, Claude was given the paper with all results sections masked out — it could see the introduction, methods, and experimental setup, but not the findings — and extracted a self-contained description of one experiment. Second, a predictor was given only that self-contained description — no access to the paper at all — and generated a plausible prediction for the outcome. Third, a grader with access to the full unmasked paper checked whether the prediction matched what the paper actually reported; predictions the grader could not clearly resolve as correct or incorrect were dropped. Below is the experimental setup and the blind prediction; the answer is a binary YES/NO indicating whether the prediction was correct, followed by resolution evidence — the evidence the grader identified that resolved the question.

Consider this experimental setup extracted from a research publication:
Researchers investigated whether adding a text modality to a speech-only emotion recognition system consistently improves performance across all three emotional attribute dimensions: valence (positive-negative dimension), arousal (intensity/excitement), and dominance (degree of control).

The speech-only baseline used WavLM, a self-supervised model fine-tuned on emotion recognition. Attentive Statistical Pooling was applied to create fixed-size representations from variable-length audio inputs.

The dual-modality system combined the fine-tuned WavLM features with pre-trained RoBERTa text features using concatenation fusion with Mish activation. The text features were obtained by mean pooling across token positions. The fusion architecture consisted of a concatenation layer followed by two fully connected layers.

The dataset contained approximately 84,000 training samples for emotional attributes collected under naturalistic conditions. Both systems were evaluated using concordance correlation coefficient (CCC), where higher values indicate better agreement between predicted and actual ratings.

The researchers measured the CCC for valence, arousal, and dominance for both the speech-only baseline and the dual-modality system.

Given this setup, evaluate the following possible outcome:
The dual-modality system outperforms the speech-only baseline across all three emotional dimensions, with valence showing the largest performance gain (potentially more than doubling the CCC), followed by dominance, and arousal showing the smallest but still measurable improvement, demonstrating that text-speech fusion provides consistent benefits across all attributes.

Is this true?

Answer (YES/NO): NO